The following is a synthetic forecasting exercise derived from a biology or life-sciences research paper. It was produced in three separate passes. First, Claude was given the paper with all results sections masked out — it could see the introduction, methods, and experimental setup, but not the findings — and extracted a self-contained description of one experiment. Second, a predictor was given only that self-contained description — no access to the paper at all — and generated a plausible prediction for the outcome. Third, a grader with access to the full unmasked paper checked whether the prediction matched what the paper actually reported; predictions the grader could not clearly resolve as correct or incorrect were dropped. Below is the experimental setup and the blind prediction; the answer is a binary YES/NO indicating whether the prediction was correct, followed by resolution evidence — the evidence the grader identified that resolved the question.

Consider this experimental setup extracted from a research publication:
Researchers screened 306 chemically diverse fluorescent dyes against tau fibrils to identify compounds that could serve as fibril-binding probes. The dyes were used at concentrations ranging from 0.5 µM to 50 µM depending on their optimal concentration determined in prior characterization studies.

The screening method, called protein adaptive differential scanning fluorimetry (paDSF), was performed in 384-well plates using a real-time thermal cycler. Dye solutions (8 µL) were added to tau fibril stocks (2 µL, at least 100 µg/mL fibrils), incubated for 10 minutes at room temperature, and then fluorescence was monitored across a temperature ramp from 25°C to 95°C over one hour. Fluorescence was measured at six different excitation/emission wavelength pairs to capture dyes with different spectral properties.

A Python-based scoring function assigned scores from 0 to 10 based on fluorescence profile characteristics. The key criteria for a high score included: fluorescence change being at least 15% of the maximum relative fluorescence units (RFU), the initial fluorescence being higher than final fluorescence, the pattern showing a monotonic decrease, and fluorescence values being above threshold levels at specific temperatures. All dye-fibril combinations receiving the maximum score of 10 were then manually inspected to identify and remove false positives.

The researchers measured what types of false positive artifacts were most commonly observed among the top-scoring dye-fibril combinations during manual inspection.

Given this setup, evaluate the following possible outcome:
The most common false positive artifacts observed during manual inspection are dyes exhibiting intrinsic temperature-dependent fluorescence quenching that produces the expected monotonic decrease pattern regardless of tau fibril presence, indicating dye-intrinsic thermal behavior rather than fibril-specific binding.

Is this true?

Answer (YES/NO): NO